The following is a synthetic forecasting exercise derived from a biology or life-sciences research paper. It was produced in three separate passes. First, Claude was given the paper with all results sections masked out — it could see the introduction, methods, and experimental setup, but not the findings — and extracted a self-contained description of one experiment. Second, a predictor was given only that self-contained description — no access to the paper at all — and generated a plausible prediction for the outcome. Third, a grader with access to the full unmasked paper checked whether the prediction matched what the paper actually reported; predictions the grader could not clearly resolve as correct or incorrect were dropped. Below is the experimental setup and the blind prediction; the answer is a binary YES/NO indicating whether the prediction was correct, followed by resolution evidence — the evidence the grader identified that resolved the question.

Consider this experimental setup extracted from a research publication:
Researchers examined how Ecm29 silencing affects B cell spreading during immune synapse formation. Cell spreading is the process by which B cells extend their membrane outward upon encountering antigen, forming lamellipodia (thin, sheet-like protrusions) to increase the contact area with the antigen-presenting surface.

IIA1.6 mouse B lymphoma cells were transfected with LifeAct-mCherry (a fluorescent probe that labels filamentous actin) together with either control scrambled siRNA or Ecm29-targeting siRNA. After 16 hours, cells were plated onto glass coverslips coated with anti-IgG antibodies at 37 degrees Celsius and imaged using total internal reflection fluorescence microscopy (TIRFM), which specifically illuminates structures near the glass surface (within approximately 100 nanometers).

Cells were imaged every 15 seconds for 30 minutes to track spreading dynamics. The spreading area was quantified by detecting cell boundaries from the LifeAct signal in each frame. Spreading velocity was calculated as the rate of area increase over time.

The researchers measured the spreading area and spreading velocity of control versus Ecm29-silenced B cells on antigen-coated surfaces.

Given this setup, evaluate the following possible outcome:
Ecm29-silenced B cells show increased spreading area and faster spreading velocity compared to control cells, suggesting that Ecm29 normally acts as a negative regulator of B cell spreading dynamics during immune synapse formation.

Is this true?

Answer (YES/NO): YES